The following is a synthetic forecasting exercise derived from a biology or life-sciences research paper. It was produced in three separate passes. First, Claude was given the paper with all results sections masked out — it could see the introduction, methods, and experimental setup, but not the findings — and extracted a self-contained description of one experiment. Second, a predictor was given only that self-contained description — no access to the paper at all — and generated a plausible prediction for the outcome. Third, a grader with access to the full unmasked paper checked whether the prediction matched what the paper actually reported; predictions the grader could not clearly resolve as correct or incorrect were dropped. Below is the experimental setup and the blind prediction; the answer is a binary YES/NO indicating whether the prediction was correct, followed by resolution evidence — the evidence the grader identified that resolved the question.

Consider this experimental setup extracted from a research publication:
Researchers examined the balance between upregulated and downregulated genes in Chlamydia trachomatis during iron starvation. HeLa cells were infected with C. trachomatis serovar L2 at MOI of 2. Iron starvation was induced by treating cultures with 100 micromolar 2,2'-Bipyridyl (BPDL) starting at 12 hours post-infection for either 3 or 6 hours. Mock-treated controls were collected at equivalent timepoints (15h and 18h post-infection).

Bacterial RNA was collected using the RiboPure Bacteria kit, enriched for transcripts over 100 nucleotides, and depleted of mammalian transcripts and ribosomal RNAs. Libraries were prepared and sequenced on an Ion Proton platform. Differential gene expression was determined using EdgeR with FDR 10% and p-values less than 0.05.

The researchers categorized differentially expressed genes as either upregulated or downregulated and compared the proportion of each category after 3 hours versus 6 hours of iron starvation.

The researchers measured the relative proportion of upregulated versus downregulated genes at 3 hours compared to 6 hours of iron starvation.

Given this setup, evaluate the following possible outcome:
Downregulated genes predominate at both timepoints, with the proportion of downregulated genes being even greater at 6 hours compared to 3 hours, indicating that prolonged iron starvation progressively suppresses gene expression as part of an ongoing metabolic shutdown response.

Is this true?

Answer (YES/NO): NO